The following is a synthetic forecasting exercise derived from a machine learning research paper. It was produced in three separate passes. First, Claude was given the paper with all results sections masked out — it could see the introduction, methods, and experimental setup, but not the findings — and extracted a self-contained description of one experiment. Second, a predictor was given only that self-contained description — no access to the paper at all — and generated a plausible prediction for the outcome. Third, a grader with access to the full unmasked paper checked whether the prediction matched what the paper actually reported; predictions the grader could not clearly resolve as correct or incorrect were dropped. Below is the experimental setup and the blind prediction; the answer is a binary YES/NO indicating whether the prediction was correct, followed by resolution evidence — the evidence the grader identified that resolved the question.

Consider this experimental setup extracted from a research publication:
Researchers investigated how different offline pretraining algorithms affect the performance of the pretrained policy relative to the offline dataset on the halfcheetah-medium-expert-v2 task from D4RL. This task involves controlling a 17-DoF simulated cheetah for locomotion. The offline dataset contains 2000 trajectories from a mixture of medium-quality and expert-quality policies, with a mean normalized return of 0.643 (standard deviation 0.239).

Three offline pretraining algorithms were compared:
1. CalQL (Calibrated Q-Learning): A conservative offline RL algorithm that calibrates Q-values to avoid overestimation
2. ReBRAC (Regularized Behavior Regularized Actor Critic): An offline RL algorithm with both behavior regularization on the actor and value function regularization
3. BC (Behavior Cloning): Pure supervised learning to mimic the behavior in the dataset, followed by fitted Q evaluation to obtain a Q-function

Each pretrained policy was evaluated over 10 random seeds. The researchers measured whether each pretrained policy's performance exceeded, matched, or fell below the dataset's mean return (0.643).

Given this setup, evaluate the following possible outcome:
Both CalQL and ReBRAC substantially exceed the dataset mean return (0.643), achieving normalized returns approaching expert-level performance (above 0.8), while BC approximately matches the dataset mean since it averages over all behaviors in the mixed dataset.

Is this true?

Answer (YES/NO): NO